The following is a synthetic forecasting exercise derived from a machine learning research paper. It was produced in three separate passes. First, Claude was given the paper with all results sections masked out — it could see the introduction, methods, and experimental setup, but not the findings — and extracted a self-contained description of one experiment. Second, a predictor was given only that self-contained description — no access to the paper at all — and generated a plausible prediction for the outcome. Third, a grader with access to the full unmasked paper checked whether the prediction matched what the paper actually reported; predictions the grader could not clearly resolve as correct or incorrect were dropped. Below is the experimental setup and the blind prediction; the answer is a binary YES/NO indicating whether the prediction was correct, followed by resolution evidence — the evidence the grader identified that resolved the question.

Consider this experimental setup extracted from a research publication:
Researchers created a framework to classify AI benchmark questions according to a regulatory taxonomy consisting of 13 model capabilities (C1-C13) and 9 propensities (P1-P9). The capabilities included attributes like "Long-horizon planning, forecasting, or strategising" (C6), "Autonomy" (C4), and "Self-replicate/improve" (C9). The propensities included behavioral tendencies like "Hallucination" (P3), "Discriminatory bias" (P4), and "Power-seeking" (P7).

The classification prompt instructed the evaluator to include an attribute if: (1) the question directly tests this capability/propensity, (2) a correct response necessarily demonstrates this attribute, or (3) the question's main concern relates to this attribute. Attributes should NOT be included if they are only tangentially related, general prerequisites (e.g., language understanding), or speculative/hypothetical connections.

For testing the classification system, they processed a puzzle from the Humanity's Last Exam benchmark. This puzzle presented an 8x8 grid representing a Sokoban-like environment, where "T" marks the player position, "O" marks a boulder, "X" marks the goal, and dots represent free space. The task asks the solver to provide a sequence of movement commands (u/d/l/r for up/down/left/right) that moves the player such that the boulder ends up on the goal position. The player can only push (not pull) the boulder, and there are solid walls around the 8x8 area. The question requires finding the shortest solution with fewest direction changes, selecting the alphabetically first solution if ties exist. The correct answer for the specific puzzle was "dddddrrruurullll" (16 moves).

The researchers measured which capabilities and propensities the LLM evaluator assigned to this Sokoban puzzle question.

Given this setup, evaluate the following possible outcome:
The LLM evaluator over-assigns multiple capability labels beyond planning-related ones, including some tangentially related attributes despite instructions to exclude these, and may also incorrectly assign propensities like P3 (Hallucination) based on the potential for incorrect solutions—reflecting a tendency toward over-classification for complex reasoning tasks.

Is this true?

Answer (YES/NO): NO